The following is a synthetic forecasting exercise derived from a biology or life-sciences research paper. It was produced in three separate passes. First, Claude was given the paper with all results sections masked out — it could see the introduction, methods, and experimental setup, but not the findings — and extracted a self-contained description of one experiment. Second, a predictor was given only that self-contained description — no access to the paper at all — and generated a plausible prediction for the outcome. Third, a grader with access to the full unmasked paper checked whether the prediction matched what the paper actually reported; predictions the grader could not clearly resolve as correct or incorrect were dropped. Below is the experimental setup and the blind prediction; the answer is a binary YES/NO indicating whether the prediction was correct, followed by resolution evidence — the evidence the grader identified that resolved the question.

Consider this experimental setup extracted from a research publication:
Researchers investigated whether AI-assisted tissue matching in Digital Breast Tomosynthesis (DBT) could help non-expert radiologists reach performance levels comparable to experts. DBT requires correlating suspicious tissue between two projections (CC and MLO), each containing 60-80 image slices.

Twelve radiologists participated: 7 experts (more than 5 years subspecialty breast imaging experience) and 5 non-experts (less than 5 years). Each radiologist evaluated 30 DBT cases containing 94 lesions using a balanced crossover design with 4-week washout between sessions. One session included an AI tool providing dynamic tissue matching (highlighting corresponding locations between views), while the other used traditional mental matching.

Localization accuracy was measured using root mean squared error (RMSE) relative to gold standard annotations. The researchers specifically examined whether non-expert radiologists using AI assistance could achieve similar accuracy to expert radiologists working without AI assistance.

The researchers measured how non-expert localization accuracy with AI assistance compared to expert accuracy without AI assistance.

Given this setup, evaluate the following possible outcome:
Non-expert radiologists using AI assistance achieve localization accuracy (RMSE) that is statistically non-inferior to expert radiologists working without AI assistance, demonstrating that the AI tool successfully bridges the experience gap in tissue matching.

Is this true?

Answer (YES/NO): YES